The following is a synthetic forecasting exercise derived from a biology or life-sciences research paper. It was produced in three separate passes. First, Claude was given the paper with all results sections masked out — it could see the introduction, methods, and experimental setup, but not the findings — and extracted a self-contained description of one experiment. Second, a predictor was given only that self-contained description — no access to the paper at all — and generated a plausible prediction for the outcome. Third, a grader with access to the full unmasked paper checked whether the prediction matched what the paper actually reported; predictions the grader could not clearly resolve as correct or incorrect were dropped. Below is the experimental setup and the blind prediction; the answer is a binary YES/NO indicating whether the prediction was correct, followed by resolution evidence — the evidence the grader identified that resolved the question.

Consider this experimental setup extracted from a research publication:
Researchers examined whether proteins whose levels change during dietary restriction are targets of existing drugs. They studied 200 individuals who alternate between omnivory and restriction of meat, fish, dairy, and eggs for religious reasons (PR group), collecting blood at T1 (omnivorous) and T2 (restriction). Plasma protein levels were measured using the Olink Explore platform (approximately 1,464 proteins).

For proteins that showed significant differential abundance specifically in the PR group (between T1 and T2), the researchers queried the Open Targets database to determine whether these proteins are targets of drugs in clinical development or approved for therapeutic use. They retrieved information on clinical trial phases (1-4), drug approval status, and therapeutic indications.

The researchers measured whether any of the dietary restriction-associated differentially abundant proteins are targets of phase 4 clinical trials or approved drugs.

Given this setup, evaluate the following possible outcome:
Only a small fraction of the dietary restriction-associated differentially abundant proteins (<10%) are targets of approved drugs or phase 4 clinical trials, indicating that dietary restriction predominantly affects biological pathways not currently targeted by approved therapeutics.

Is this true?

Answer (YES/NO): NO